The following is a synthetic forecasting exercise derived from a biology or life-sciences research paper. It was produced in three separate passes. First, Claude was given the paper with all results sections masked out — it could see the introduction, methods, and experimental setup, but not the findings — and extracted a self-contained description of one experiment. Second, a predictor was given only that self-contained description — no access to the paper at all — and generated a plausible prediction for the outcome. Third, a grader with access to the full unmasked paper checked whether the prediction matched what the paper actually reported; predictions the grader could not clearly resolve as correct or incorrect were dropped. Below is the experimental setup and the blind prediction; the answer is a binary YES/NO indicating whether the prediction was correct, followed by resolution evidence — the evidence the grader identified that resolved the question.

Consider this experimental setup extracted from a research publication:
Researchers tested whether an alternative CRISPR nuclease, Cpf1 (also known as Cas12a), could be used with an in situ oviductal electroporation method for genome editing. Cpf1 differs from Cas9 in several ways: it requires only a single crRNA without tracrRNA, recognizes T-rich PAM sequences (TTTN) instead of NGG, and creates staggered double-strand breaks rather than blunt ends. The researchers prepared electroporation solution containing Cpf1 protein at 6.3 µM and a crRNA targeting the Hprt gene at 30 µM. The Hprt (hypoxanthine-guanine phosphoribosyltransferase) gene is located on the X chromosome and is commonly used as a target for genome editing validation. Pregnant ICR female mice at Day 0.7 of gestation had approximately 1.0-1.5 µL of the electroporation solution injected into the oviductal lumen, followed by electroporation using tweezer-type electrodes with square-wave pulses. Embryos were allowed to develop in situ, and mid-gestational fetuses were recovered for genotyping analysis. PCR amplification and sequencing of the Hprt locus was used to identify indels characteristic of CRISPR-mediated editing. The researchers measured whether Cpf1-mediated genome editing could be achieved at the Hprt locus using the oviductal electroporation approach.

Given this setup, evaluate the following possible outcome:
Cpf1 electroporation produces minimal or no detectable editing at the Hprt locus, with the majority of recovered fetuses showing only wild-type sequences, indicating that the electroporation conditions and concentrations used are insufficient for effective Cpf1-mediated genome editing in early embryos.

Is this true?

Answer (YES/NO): NO